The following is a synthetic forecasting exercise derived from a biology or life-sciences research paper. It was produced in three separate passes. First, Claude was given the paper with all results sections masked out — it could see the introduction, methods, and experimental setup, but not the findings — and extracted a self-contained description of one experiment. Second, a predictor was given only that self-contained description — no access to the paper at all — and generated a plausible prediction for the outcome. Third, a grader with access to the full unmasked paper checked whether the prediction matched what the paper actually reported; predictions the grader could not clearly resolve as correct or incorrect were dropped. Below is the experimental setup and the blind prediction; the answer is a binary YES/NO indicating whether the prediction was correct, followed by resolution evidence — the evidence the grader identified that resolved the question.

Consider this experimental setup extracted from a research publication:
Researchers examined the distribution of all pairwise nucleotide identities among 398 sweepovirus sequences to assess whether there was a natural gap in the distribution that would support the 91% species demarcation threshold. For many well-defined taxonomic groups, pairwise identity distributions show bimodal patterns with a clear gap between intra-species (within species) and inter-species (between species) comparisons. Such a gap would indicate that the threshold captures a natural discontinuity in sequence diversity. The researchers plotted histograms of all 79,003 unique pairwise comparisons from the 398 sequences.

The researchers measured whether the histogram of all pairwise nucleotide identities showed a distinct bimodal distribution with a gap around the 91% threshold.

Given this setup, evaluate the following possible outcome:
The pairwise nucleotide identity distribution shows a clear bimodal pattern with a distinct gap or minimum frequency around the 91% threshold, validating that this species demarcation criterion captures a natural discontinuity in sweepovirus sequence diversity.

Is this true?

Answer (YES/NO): NO